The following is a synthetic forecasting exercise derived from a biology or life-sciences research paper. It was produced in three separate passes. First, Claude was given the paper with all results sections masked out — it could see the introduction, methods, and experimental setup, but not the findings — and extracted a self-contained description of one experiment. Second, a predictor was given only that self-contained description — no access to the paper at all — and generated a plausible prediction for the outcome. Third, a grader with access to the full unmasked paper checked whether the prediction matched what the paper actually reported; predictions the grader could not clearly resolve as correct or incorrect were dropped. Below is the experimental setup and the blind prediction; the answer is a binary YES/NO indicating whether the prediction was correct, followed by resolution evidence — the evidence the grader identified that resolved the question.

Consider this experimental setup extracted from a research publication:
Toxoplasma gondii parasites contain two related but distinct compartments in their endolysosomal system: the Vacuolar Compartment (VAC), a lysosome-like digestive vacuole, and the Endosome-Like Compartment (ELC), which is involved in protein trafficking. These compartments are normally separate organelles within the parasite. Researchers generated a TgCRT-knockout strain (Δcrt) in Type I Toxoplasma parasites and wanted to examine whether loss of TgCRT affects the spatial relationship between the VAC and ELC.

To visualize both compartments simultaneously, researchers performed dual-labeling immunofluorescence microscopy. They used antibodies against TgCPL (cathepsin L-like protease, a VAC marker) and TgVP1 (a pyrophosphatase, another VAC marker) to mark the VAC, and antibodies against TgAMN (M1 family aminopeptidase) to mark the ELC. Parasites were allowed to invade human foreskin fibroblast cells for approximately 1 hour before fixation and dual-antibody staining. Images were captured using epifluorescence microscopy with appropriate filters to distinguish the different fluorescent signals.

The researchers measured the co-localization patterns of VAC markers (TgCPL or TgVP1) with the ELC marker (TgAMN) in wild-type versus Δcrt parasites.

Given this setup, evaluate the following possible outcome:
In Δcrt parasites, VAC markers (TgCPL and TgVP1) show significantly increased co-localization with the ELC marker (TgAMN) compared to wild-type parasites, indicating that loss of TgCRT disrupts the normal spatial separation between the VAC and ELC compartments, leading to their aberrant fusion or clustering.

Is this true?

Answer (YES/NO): YES